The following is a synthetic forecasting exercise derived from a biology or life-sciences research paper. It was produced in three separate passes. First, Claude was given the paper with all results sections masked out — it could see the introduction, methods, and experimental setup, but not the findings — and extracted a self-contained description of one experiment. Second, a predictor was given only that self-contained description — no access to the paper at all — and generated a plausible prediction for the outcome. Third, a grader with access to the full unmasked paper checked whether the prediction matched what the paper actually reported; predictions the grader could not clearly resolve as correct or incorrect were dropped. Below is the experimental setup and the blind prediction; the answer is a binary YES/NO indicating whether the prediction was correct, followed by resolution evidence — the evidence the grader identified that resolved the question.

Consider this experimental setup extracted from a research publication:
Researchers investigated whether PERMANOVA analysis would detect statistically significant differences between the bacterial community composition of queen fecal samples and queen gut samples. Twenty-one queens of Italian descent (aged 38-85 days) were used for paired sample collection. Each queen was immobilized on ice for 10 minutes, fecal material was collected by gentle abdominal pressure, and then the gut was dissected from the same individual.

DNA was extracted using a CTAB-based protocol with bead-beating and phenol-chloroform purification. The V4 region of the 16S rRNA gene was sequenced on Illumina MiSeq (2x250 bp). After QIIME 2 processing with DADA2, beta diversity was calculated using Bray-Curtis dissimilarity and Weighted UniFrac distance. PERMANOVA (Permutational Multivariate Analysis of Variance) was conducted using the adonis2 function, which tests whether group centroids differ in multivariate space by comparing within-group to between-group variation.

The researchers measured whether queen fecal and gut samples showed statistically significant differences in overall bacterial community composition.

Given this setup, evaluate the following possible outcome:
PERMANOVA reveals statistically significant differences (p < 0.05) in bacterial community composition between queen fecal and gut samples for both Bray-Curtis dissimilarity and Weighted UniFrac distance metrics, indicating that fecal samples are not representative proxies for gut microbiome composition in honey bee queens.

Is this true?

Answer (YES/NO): NO